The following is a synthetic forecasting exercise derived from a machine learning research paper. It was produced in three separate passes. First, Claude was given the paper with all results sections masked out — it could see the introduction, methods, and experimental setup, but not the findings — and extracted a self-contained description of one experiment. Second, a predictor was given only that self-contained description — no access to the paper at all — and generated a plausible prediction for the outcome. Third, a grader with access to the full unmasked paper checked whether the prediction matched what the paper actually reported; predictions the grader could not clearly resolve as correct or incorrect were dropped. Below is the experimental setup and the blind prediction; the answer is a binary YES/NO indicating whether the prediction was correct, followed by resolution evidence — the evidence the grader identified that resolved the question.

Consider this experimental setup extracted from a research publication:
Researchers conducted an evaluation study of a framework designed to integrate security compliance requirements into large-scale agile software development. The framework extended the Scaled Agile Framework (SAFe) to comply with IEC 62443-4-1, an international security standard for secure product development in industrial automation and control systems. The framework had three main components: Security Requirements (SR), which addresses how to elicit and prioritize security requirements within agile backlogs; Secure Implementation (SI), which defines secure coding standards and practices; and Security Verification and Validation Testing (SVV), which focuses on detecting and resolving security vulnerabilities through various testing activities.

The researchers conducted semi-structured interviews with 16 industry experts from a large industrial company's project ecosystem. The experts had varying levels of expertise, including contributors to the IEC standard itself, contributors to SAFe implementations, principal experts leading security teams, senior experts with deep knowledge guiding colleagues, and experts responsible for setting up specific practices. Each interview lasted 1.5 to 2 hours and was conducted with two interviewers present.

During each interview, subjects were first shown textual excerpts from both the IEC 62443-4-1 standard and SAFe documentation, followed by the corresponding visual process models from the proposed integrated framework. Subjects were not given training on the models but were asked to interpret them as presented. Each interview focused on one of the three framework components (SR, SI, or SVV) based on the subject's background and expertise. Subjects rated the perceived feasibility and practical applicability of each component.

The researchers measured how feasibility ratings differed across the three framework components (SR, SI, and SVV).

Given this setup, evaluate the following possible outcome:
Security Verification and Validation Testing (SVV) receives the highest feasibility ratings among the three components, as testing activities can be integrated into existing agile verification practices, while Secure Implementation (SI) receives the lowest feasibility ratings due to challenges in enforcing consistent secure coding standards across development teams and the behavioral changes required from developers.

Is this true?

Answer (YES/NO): NO